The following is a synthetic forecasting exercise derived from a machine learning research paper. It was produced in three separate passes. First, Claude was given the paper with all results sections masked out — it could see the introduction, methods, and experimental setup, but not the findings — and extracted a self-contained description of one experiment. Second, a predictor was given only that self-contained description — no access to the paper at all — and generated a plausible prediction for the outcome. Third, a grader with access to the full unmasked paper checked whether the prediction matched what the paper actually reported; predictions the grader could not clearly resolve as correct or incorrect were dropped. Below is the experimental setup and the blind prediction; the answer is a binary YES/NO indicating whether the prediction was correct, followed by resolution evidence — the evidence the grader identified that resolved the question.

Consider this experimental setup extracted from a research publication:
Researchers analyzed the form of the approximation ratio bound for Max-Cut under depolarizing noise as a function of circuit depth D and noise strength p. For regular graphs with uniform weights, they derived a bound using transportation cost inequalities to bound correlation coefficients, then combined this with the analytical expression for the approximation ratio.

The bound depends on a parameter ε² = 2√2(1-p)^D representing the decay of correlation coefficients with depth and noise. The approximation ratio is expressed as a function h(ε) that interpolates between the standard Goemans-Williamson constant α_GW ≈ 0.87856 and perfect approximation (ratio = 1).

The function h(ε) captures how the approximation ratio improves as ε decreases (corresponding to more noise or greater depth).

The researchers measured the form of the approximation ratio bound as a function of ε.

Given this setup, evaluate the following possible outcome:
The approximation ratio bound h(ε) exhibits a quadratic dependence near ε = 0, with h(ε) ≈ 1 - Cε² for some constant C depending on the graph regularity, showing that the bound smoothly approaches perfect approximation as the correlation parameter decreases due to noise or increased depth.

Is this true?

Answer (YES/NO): NO